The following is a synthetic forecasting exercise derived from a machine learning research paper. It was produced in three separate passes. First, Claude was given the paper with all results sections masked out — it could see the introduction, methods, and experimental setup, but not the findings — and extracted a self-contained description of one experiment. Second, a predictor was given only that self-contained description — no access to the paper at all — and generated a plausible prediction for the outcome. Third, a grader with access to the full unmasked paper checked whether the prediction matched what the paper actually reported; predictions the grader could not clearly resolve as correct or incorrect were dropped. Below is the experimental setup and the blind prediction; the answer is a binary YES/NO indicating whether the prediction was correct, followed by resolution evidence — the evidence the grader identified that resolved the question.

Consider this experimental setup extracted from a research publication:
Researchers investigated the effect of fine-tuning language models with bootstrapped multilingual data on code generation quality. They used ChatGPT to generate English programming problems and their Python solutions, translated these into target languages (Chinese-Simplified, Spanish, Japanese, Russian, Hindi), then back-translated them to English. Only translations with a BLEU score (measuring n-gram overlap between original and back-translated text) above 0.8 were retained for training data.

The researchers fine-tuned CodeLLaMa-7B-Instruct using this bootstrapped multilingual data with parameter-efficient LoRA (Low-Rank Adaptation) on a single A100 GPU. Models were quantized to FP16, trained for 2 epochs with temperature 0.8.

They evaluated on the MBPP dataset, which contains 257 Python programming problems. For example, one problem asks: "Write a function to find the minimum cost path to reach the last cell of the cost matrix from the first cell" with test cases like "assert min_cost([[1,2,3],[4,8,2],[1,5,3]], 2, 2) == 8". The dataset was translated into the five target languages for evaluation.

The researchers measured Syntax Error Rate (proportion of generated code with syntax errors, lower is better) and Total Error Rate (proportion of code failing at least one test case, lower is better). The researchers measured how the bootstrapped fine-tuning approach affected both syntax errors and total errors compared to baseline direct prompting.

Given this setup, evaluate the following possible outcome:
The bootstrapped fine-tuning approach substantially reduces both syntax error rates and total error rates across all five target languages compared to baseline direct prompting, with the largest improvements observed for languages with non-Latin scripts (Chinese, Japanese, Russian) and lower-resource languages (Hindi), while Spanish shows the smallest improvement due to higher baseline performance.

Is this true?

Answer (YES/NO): NO